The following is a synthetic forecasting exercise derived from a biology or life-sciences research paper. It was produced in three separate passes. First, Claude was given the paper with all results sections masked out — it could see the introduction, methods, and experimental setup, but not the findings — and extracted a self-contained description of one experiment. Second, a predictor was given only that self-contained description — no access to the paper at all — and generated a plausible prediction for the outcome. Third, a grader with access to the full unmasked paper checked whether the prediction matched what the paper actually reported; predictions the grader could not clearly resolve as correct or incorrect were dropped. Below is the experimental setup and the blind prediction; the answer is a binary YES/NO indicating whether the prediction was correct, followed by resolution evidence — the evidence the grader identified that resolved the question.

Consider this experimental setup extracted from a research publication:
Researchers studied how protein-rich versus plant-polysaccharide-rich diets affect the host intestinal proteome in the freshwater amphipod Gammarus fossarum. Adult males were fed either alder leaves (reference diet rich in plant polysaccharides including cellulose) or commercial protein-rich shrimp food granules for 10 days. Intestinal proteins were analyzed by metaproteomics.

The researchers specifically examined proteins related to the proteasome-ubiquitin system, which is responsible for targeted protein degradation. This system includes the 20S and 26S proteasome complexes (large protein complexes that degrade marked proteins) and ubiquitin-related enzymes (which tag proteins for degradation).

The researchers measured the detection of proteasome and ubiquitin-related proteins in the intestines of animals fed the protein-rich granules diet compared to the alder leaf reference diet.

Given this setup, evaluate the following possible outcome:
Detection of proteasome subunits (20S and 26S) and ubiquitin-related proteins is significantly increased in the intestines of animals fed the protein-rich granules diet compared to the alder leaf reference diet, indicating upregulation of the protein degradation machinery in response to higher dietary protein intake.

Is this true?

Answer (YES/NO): YES